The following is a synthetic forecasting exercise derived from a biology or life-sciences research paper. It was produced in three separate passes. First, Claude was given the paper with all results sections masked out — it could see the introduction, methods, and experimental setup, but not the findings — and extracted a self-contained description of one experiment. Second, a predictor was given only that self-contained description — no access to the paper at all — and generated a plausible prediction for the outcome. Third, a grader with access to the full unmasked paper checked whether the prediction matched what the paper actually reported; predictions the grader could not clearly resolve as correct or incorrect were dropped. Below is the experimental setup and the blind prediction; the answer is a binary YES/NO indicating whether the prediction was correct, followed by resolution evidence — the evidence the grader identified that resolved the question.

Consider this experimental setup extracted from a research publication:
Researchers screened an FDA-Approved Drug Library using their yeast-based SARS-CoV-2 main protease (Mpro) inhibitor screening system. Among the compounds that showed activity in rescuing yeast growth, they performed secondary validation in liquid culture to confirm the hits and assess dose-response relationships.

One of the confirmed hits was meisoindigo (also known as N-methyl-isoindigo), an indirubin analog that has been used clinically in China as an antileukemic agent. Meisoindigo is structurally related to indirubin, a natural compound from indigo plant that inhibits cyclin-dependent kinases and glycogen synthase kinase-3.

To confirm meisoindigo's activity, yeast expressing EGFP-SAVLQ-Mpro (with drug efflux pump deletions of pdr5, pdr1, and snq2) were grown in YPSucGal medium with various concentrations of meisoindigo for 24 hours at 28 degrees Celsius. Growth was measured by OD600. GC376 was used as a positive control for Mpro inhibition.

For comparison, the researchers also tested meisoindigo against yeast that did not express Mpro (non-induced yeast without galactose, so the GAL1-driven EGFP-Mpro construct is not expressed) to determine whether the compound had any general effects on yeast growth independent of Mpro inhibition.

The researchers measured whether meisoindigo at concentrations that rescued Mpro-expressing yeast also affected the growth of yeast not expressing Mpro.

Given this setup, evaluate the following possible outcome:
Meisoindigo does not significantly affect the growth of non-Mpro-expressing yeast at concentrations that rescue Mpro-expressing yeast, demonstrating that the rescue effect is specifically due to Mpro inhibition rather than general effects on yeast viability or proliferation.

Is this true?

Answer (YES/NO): NO